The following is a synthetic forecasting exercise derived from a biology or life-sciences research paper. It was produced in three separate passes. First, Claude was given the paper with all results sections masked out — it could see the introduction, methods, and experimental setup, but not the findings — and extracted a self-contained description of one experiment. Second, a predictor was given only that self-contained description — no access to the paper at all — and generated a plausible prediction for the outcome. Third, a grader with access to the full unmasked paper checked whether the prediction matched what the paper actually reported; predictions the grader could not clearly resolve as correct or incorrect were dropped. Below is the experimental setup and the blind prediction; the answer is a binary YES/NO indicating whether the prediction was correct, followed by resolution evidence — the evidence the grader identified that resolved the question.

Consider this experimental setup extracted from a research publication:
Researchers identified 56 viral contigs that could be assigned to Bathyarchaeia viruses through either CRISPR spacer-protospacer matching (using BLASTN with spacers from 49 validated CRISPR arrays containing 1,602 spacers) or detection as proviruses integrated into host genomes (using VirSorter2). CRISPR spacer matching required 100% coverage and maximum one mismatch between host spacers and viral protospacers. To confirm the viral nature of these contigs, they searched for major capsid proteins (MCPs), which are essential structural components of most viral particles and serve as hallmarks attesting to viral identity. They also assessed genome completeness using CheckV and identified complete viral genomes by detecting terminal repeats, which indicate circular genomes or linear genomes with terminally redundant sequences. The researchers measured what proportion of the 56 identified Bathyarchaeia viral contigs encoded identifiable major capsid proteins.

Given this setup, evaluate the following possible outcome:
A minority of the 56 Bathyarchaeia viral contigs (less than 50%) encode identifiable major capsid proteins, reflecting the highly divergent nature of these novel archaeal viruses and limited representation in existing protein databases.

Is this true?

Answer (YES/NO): NO